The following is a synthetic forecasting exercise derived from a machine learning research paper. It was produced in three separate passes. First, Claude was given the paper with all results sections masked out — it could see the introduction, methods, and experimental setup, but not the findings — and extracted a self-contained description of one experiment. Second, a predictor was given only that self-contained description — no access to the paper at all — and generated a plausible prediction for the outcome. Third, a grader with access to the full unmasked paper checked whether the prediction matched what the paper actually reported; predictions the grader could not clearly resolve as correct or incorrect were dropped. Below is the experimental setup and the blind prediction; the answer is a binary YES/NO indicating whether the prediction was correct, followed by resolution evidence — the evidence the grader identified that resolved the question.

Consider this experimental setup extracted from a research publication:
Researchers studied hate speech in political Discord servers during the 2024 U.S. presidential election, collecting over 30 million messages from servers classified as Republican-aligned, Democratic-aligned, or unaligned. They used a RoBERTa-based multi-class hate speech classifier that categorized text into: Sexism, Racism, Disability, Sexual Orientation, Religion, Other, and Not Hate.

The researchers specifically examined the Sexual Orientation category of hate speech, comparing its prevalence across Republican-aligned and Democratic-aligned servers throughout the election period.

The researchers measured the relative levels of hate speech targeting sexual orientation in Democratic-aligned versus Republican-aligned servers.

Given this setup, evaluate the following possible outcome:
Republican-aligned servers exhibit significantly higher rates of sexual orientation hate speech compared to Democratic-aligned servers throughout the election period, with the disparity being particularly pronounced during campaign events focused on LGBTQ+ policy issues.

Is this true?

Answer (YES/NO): NO